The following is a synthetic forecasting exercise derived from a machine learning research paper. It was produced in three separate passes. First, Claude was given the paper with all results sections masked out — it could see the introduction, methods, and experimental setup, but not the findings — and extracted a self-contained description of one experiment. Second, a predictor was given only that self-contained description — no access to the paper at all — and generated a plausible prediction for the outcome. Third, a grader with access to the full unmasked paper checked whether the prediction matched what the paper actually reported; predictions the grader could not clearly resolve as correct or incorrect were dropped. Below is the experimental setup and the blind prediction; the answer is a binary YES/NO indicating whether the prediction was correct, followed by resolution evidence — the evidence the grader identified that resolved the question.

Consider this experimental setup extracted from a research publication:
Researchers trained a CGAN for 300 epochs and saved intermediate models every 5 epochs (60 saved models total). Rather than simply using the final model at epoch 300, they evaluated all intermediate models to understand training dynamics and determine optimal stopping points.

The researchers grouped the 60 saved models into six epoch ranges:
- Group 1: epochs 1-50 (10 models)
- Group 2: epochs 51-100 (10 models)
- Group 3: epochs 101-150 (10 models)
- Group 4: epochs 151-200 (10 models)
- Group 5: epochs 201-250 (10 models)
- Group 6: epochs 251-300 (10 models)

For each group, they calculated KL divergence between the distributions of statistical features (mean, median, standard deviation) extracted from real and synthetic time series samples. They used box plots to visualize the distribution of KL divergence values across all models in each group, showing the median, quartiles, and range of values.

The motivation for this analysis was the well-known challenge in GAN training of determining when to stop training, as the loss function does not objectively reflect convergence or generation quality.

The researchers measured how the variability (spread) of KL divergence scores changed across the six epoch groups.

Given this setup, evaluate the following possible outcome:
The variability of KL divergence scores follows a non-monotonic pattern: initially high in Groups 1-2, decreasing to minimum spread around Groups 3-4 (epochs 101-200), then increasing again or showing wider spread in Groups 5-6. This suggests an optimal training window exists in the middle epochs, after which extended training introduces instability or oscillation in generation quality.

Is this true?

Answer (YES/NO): NO